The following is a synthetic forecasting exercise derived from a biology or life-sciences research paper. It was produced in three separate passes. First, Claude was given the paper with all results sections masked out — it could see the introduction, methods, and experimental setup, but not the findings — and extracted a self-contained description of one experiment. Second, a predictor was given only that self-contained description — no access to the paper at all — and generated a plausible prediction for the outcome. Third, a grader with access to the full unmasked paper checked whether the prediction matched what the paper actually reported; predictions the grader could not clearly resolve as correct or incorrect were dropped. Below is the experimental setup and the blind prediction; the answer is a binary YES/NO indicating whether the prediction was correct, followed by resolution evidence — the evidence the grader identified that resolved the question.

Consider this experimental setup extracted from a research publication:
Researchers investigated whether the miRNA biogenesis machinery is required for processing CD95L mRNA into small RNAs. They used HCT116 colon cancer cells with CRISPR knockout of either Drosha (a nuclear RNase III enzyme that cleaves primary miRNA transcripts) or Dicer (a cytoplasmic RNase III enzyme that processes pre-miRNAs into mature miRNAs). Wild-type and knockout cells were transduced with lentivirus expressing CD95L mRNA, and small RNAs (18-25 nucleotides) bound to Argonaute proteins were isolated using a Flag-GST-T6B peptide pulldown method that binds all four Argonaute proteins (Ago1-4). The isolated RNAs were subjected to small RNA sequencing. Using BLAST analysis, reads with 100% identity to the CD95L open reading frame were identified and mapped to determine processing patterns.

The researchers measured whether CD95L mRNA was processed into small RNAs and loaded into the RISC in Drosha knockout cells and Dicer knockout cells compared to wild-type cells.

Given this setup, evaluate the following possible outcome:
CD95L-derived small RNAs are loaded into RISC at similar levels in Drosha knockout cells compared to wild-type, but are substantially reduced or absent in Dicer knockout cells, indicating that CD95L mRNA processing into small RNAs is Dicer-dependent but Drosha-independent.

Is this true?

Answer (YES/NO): NO